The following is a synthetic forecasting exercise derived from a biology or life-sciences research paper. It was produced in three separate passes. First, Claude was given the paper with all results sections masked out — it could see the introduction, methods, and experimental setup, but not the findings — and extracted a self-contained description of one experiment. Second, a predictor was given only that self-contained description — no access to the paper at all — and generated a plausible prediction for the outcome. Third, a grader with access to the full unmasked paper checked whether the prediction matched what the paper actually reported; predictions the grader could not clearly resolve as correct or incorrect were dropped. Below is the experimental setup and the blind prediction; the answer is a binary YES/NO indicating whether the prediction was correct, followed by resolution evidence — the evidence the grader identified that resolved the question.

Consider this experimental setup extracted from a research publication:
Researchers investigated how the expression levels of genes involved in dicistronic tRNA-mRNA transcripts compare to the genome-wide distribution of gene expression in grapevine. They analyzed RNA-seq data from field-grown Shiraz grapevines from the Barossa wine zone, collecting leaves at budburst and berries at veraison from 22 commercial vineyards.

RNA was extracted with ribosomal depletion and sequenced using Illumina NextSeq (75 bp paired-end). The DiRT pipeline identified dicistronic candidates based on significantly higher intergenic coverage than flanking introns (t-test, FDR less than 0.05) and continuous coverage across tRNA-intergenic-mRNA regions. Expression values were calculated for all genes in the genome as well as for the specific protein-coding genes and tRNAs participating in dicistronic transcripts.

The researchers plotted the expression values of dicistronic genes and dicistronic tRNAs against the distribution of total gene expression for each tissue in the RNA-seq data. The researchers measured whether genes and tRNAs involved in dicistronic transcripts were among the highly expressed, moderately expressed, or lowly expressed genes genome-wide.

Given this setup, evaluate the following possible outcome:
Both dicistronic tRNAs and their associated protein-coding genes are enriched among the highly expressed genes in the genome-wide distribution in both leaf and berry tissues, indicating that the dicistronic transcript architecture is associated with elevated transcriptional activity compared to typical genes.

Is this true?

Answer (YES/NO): NO